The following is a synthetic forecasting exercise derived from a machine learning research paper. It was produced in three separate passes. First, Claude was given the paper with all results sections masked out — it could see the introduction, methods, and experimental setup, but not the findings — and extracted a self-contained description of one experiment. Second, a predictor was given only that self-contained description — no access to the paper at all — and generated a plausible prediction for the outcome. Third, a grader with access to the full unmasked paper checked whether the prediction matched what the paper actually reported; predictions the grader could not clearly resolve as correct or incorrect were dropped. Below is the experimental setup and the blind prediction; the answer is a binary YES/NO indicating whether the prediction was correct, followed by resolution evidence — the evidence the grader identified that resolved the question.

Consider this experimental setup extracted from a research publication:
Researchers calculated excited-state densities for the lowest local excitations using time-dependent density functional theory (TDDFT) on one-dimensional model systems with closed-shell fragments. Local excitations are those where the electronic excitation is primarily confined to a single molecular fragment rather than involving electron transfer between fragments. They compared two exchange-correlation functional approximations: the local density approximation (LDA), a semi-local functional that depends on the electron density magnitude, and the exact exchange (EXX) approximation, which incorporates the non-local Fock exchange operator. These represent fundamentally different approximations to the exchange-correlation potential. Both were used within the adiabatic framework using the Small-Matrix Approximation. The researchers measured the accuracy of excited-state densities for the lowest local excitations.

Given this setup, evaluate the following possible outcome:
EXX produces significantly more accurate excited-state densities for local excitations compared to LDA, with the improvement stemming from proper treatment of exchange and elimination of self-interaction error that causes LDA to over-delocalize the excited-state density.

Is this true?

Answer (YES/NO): NO